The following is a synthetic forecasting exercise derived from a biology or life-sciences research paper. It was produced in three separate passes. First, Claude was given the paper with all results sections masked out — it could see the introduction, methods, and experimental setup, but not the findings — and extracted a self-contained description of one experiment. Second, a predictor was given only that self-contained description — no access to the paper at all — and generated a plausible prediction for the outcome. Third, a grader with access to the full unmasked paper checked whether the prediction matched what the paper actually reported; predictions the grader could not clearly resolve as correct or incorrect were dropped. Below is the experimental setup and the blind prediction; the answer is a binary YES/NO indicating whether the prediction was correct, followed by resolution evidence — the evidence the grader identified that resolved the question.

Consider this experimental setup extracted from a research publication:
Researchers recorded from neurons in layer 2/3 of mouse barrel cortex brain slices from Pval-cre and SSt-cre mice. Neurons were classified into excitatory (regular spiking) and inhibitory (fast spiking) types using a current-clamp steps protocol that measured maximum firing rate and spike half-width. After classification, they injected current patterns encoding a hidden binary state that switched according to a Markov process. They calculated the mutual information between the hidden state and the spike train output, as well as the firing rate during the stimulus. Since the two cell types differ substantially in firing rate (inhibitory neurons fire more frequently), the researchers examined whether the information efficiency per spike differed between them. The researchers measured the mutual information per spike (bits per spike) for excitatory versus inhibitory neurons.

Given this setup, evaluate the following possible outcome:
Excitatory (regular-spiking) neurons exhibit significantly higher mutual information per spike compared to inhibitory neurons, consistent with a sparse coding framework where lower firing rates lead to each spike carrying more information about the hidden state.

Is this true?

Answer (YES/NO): NO